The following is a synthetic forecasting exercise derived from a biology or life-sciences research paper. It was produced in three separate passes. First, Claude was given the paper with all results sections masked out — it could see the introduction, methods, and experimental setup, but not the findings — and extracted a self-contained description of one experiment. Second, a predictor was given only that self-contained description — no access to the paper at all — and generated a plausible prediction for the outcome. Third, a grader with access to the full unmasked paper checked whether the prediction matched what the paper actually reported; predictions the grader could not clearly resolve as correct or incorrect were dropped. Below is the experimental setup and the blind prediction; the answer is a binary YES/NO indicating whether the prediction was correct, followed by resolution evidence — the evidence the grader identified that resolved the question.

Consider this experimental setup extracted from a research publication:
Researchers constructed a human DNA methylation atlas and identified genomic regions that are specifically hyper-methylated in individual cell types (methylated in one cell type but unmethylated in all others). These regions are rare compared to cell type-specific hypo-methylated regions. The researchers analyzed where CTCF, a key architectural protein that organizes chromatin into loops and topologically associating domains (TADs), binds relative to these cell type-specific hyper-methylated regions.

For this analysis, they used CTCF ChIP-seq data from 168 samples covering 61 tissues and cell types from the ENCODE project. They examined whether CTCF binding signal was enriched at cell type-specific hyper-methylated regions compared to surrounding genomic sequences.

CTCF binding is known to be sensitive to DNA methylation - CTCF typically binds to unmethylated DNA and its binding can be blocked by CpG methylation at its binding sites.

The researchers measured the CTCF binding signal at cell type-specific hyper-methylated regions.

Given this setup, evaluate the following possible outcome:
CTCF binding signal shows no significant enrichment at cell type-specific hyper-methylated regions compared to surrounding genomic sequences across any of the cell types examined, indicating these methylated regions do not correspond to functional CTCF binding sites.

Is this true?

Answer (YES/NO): NO